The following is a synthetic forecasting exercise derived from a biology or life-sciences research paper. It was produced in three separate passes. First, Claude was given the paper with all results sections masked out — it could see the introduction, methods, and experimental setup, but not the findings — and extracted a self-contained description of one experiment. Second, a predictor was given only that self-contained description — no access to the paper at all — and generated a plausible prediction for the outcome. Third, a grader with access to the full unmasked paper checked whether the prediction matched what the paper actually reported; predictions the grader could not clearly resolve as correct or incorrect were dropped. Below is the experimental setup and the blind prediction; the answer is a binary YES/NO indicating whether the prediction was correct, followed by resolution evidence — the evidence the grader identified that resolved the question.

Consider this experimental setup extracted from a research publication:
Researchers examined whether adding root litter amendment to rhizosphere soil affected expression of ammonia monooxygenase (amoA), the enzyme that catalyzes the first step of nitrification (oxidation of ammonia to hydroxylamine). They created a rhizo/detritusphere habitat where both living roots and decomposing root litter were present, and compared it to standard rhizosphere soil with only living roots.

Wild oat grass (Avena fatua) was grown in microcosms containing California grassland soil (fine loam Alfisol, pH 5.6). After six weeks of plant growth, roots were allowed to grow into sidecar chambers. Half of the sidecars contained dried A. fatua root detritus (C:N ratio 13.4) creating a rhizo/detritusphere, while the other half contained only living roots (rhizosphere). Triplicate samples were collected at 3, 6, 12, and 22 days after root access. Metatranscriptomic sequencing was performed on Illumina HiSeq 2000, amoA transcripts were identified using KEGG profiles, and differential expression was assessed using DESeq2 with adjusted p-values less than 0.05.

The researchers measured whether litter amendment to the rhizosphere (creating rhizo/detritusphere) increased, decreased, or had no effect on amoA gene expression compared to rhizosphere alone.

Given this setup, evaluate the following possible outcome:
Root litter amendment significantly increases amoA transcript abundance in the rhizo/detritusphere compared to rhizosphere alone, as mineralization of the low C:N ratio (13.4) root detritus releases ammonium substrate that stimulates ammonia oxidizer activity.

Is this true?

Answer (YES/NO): NO